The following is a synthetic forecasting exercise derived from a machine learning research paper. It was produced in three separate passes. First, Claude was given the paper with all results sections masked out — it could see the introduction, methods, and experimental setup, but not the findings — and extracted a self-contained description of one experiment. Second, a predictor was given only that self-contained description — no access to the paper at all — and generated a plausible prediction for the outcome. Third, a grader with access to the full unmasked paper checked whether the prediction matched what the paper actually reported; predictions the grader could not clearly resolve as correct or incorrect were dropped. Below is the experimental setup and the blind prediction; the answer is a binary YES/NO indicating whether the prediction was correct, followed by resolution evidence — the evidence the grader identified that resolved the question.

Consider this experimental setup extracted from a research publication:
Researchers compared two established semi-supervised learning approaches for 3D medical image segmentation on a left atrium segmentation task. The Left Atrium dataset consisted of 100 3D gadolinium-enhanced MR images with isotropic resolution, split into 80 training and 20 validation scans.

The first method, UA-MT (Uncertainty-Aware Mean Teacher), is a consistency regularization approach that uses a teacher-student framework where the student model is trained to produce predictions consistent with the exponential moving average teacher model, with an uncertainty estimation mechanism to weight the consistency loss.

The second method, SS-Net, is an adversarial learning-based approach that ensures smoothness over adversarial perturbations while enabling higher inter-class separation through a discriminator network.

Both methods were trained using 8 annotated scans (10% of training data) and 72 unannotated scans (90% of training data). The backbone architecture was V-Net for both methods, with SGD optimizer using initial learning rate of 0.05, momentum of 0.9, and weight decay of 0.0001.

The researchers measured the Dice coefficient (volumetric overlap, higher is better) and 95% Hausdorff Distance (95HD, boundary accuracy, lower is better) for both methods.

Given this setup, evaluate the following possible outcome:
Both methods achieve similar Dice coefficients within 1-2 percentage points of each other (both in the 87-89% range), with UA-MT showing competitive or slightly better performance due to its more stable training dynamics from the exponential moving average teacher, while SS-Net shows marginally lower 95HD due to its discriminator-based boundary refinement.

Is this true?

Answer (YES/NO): NO